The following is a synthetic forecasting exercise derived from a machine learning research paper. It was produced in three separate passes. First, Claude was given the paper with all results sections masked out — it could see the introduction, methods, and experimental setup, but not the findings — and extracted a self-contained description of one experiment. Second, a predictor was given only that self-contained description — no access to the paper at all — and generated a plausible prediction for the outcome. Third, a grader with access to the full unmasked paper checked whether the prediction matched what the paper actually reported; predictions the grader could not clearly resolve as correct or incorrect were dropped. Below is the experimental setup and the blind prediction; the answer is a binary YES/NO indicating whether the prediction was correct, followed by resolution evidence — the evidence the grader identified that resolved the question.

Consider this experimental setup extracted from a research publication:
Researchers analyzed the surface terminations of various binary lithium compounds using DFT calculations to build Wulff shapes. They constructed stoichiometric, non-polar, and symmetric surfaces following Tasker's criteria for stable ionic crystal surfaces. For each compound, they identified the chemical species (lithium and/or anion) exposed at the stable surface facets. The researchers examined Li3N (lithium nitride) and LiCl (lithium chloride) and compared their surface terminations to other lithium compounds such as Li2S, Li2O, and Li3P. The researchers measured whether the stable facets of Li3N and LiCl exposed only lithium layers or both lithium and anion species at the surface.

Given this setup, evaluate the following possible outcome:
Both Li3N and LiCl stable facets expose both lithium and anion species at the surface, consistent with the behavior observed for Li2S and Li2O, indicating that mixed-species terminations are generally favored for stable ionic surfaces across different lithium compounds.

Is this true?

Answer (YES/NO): NO